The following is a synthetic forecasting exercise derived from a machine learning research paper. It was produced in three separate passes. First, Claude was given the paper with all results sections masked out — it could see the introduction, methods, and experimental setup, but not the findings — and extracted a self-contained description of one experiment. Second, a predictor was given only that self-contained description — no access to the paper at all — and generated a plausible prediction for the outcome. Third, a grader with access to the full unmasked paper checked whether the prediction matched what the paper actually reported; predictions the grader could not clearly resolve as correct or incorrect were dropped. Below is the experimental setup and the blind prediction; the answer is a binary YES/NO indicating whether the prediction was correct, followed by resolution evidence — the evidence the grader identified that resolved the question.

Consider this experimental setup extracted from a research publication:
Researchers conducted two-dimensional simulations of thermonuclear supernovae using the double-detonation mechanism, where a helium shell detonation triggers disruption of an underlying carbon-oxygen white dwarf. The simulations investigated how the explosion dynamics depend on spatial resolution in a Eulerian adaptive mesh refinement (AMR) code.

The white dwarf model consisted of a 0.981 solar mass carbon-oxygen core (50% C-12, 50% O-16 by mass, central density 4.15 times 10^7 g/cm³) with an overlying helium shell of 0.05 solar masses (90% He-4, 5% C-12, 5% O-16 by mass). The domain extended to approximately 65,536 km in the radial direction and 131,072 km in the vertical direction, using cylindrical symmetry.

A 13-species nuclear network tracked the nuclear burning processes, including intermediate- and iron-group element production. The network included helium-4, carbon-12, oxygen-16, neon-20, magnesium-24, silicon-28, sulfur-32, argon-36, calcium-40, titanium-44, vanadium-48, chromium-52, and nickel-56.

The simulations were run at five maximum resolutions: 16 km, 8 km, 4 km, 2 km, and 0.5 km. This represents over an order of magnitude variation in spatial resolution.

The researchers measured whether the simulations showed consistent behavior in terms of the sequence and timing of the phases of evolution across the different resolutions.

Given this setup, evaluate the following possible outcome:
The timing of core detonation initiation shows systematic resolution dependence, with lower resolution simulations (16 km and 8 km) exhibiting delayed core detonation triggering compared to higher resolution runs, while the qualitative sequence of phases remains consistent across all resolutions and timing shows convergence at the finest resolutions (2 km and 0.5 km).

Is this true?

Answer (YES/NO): NO